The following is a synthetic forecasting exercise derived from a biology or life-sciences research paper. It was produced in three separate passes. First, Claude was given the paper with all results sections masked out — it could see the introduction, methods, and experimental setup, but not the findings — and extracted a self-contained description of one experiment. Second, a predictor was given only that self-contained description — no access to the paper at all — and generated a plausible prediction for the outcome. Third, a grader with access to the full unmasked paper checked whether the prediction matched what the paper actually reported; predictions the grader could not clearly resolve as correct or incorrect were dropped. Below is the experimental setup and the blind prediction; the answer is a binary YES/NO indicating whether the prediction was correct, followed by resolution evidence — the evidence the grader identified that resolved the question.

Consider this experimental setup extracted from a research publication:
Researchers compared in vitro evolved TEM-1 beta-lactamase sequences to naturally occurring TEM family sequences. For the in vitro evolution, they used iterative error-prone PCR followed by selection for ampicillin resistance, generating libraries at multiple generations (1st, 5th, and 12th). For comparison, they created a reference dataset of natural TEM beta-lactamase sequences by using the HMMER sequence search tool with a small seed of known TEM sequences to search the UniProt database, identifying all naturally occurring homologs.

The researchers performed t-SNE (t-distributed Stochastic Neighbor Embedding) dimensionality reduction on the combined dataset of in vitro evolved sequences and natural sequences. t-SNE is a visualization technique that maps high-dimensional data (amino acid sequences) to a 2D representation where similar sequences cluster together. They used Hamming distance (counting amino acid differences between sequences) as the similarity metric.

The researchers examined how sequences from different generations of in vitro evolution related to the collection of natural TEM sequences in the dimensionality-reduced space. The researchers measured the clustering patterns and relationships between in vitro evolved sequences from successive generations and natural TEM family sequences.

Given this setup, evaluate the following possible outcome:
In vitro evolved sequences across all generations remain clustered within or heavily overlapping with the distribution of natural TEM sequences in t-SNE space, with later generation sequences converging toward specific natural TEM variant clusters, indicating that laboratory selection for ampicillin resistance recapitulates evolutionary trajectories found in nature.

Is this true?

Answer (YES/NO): NO